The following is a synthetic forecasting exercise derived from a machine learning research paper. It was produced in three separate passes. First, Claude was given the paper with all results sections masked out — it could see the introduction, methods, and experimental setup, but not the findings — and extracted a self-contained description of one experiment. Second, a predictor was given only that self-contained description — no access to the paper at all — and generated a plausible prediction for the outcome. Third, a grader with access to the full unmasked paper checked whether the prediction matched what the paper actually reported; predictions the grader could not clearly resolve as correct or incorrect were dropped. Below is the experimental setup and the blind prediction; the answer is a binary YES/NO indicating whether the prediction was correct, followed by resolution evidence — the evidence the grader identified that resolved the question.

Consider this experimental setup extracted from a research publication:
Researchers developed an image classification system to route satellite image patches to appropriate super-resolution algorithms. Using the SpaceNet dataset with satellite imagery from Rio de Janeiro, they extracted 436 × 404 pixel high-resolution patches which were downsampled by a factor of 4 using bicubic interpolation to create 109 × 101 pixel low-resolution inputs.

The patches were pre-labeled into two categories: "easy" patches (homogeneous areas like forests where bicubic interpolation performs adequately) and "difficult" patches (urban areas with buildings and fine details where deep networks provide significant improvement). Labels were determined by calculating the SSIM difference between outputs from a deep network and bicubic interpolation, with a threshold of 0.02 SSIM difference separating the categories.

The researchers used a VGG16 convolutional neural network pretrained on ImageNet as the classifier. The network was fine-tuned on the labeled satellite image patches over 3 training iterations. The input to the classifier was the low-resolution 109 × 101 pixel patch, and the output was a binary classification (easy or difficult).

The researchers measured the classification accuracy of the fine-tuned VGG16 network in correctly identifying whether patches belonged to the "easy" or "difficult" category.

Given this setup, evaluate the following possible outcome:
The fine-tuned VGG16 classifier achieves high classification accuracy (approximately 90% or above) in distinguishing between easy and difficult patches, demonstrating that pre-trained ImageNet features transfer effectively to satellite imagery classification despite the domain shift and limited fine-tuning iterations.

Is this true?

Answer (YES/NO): YES